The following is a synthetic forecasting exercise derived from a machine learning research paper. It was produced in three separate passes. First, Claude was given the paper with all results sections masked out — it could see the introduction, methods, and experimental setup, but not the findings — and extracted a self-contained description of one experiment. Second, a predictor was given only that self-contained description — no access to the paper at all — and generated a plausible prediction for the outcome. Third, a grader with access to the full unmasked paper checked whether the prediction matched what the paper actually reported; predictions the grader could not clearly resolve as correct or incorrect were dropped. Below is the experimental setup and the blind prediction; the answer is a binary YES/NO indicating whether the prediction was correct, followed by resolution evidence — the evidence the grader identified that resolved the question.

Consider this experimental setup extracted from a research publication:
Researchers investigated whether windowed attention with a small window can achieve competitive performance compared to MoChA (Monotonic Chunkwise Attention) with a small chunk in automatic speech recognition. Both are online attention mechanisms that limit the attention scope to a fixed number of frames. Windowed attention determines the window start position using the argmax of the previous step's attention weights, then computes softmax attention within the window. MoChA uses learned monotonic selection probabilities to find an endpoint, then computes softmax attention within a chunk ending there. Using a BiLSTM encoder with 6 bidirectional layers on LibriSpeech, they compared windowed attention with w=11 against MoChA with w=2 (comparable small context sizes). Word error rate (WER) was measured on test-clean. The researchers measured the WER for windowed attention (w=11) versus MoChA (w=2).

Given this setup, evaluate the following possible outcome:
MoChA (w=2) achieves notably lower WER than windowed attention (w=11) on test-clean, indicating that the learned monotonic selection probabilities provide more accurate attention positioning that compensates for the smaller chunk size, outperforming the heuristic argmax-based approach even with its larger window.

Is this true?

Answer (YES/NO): YES